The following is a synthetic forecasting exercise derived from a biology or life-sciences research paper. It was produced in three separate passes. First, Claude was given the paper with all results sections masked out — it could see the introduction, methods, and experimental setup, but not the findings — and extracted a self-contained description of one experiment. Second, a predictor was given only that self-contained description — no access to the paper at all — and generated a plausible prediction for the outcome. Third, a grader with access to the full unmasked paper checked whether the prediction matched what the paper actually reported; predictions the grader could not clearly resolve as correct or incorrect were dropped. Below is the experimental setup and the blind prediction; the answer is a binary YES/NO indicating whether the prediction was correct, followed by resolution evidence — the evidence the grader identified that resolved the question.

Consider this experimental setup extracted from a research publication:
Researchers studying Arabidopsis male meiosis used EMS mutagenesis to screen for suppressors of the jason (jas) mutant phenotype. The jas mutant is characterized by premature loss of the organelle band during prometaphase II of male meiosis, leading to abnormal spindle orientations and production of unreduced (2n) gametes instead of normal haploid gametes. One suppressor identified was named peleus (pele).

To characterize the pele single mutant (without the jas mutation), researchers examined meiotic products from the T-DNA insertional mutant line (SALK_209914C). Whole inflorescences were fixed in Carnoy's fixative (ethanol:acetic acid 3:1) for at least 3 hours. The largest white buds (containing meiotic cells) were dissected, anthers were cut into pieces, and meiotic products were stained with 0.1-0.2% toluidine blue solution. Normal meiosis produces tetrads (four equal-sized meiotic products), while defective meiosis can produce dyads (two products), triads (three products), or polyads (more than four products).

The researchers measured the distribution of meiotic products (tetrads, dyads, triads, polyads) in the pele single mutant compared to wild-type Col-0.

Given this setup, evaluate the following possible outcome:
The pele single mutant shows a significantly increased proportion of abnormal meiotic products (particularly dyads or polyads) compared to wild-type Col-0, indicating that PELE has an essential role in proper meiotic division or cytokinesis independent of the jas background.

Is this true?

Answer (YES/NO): NO